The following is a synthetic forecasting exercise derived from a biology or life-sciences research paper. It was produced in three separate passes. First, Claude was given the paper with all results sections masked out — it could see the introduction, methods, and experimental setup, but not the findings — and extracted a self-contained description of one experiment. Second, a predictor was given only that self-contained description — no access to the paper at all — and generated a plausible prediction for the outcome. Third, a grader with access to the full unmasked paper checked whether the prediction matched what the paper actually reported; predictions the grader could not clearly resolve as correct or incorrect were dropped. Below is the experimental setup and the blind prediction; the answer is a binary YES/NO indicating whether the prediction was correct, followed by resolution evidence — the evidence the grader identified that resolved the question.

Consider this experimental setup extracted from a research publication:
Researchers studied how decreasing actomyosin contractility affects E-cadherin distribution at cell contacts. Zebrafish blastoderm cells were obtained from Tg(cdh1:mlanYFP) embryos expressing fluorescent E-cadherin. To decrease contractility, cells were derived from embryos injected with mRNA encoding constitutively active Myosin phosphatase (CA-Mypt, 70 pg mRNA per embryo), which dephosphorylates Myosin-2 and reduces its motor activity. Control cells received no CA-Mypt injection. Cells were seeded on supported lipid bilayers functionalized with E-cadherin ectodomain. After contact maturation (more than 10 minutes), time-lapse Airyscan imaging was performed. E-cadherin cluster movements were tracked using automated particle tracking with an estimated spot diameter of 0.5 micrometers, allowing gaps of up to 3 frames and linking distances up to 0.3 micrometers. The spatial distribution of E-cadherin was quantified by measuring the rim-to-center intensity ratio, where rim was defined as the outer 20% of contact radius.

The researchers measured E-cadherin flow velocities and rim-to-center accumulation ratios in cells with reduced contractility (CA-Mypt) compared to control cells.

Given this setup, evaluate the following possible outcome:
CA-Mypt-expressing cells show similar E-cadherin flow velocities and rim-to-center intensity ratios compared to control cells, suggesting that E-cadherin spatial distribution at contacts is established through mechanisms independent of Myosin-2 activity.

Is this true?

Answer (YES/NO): NO